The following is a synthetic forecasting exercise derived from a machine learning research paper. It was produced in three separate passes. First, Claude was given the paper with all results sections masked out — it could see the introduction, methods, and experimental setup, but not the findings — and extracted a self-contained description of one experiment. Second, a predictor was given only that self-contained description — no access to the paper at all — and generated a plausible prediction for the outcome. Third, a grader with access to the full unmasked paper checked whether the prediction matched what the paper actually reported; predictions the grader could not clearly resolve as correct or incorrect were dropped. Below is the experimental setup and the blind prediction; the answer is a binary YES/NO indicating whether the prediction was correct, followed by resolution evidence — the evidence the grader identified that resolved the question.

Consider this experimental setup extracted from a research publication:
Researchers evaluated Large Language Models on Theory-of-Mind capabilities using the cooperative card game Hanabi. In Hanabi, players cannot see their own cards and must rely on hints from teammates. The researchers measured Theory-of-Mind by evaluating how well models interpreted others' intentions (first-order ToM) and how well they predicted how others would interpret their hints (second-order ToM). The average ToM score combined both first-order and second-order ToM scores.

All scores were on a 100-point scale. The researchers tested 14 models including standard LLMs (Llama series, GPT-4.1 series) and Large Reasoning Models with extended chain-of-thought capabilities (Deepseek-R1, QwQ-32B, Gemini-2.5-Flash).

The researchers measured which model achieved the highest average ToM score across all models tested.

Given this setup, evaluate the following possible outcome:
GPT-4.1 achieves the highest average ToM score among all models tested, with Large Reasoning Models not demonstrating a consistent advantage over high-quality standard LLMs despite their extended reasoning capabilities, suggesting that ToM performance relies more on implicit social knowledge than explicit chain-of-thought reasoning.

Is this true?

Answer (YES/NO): NO